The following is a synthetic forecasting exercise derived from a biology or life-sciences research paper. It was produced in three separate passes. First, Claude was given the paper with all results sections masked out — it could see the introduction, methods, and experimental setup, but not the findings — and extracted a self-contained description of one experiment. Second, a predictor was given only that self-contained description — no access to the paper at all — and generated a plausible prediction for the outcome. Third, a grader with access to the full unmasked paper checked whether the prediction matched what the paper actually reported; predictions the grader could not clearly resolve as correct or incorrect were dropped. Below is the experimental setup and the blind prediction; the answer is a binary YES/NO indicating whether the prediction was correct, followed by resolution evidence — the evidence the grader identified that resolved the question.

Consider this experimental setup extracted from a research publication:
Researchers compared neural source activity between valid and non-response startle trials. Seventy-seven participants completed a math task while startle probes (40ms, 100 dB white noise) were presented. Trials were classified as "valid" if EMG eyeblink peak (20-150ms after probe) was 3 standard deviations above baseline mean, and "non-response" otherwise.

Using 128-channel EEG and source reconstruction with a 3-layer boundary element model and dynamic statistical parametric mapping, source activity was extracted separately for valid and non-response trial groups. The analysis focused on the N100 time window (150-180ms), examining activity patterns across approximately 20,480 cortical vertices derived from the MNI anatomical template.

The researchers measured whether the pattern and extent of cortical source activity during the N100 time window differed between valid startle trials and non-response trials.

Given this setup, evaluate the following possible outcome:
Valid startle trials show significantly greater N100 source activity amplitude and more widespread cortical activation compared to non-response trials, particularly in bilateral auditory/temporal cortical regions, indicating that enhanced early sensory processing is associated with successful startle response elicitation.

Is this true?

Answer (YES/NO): NO